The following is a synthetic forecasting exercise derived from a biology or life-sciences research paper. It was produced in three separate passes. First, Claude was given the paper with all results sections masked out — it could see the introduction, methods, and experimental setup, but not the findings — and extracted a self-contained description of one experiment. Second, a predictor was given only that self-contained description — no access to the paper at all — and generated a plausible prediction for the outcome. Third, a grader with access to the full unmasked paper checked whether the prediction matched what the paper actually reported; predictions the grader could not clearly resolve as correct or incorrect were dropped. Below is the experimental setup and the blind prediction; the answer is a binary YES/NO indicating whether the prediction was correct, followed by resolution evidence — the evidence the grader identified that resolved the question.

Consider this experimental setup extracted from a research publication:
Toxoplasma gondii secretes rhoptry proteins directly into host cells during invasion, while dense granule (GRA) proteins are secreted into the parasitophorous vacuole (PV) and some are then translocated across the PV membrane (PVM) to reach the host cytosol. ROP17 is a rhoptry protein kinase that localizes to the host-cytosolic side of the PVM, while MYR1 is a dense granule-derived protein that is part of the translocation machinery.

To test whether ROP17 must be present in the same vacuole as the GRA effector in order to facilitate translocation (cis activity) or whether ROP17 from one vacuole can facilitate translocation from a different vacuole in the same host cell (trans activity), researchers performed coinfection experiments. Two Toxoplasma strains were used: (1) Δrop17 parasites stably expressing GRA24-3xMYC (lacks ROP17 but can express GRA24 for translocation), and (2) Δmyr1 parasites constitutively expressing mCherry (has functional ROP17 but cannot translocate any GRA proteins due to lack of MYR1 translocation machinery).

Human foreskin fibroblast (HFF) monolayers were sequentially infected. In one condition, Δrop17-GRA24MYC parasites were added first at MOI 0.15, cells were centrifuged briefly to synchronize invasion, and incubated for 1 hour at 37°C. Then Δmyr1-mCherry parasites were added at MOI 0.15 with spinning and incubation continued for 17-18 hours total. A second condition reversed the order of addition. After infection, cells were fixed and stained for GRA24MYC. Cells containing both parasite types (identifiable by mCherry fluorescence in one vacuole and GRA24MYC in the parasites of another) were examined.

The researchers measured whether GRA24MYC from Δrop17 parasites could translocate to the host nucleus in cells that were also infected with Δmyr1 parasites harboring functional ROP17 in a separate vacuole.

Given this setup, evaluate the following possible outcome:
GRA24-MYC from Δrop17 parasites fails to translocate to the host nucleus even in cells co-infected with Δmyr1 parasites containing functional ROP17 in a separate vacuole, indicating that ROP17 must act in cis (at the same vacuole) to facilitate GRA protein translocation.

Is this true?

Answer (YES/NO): NO